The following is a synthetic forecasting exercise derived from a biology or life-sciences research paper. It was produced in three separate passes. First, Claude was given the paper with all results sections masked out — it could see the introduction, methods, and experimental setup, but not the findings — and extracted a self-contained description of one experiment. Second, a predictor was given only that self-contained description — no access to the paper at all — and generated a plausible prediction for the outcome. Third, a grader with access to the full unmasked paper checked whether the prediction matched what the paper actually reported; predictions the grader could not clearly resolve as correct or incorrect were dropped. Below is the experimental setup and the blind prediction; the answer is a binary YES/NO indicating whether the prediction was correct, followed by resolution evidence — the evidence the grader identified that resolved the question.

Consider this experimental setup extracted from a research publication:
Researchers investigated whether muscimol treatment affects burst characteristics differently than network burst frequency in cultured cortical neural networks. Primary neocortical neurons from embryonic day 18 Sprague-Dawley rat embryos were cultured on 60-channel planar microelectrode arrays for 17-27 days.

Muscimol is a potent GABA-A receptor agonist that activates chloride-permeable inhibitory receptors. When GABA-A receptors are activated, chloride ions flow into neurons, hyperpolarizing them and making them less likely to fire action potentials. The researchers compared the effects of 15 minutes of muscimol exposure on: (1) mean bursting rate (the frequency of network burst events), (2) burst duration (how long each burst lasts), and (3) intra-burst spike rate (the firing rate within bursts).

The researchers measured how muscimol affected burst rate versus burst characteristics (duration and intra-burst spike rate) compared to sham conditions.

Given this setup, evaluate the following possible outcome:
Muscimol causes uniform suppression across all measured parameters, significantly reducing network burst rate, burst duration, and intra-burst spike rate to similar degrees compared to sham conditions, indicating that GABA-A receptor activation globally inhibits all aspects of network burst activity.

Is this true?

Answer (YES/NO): NO